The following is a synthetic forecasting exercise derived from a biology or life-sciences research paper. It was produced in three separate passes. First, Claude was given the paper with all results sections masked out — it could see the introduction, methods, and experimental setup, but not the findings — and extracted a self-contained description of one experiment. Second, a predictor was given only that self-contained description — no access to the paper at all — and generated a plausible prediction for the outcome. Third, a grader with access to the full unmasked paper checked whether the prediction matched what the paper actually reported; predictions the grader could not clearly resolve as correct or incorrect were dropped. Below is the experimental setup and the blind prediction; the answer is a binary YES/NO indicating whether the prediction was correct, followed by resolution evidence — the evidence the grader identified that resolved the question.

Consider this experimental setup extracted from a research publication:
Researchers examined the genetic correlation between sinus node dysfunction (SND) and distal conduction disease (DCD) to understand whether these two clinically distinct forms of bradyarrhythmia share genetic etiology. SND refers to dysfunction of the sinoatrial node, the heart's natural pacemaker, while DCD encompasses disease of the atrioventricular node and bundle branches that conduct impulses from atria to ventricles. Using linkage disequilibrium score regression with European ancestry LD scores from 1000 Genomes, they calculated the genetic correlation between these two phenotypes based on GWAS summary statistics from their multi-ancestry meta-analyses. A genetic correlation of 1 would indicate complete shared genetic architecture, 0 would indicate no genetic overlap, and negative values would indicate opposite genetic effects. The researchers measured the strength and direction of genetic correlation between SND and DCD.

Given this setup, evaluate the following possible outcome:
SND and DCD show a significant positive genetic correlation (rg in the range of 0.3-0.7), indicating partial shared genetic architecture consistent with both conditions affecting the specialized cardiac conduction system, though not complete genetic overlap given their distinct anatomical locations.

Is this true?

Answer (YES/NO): YES